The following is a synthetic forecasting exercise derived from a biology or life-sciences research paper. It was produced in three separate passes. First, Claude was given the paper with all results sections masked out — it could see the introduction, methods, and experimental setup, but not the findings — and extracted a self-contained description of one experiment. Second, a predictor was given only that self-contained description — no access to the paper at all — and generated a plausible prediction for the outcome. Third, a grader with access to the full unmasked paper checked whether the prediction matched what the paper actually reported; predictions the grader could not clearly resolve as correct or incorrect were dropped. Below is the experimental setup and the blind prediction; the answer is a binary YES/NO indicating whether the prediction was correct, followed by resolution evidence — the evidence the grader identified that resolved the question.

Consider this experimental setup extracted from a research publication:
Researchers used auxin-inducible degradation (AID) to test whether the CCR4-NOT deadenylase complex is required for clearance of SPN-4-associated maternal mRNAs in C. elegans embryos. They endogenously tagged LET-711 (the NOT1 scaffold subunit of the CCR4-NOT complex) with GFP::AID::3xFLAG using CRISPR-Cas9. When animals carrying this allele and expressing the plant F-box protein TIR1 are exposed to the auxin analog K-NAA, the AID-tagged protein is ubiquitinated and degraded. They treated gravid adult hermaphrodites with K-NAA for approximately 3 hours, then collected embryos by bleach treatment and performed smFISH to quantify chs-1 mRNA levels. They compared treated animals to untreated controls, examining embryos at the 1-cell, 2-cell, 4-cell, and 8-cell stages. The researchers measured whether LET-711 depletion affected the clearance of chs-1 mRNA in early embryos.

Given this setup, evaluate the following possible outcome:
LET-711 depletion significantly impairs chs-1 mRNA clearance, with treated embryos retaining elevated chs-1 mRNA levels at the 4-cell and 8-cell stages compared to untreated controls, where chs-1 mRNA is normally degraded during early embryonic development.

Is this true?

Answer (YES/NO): YES